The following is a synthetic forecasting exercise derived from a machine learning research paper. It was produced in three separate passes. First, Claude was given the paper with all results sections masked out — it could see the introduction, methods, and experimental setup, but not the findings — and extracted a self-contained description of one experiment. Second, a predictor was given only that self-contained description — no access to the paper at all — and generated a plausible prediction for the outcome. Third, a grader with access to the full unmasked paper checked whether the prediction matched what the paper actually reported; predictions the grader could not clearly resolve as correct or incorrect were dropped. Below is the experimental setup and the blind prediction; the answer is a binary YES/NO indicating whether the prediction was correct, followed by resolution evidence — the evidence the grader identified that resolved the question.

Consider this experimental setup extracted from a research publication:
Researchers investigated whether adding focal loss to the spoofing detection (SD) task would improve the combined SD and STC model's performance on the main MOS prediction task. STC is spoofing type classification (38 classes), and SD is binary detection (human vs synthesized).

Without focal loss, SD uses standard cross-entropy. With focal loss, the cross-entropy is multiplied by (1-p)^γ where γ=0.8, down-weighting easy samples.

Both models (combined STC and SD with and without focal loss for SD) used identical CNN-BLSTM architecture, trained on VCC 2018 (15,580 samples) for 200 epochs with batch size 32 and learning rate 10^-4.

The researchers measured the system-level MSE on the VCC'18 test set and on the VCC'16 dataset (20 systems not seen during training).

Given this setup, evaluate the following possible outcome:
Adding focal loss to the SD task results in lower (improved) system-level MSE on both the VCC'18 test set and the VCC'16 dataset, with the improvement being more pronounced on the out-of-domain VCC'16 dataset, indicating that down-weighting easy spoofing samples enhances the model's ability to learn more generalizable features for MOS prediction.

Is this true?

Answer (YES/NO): NO